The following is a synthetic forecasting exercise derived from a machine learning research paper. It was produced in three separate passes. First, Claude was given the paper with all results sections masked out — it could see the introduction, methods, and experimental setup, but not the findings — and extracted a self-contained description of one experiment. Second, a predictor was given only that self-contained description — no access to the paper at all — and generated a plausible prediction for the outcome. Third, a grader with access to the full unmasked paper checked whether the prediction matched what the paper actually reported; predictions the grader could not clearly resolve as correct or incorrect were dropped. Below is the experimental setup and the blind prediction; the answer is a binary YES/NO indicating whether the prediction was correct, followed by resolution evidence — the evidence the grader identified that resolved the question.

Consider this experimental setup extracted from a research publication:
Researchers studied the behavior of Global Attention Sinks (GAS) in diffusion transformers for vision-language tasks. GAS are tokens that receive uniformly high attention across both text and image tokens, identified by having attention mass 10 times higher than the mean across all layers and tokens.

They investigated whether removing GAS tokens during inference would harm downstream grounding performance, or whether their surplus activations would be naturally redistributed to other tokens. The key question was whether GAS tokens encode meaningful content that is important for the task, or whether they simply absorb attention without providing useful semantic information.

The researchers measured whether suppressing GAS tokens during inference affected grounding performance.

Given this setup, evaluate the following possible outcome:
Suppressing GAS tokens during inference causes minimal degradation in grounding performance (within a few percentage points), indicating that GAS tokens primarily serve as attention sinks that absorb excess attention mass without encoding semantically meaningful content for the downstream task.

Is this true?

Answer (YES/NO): YES